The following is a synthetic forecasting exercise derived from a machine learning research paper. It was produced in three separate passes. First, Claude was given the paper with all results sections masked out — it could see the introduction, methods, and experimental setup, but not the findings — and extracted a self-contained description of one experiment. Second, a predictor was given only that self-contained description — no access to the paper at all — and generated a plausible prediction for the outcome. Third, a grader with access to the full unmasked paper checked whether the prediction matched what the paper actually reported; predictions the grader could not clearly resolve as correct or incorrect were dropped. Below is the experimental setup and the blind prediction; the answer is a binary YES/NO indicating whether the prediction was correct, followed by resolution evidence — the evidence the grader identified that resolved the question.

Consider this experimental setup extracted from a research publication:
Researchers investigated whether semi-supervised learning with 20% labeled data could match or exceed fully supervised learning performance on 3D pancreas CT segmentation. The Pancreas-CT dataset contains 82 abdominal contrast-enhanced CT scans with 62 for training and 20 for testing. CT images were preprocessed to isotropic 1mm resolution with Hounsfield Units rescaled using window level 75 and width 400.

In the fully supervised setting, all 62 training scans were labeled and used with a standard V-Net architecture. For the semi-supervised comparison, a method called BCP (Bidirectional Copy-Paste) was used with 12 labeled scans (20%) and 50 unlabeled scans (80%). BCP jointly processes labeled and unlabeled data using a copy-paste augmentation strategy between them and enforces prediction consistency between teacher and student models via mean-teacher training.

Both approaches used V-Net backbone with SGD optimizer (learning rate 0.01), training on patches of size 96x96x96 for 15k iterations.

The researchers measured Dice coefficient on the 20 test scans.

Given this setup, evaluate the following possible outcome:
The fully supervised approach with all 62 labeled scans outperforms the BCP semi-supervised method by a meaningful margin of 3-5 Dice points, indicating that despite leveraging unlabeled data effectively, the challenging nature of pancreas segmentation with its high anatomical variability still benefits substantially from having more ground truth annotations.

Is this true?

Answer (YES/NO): NO